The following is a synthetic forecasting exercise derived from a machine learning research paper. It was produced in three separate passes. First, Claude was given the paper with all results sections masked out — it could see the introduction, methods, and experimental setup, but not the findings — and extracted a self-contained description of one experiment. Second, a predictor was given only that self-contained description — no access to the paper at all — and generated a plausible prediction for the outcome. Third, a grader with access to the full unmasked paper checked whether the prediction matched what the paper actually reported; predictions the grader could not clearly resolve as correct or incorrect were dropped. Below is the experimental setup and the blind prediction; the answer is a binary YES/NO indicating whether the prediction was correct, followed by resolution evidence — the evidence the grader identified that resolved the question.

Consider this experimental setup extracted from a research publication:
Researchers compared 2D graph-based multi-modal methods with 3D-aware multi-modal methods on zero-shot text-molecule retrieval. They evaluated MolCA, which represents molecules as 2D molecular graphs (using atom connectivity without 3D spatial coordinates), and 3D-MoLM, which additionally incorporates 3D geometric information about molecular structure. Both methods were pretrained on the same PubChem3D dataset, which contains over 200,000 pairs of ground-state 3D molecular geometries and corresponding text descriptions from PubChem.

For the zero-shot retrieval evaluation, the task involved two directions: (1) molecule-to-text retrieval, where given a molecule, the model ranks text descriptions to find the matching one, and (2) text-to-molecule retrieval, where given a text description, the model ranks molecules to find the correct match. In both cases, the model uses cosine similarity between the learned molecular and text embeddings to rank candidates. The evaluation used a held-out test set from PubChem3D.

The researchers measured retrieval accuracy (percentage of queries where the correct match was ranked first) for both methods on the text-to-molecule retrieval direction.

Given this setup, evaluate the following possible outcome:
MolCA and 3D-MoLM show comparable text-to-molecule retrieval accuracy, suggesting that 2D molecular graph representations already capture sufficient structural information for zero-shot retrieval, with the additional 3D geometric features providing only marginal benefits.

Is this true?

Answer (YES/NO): YES